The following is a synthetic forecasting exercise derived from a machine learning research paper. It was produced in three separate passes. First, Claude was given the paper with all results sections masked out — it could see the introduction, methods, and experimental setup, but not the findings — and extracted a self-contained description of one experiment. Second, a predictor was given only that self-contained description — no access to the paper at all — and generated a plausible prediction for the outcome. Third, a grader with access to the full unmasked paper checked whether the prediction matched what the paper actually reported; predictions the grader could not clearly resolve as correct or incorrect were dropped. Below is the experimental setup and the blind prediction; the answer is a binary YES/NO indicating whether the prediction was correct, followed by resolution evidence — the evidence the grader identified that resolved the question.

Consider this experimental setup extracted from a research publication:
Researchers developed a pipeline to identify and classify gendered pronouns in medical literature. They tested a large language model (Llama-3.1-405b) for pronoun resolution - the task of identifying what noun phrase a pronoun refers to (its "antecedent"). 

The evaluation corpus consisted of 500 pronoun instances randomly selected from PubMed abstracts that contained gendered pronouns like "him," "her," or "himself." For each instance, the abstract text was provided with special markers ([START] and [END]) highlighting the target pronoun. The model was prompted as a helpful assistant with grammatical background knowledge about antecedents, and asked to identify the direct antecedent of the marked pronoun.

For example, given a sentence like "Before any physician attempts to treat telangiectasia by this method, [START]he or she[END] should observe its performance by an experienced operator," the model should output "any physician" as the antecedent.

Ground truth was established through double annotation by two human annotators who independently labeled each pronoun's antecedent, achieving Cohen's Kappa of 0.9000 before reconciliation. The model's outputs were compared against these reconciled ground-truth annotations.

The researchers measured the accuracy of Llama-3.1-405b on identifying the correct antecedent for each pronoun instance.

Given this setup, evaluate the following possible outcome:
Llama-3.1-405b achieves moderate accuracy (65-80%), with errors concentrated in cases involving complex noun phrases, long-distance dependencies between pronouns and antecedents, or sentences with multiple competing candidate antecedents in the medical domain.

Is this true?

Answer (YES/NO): NO